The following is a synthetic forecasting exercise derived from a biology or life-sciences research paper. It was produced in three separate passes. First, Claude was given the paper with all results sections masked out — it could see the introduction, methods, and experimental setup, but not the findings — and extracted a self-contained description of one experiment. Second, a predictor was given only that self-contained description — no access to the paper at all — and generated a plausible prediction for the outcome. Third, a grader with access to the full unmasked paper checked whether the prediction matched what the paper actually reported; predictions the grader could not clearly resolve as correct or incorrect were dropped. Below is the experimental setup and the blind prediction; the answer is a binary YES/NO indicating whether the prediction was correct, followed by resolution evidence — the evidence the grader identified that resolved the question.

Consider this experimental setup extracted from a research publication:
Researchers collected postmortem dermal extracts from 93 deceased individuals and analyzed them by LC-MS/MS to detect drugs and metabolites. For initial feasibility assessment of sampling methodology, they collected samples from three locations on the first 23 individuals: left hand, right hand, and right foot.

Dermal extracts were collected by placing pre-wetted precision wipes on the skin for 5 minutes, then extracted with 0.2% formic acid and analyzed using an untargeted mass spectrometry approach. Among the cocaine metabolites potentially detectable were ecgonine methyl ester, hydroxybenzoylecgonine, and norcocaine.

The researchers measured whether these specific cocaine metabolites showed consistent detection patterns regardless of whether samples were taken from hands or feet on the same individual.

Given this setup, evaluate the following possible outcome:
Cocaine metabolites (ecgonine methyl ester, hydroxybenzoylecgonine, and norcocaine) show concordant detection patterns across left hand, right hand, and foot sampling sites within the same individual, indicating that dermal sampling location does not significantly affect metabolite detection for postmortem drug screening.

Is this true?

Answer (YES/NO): YES